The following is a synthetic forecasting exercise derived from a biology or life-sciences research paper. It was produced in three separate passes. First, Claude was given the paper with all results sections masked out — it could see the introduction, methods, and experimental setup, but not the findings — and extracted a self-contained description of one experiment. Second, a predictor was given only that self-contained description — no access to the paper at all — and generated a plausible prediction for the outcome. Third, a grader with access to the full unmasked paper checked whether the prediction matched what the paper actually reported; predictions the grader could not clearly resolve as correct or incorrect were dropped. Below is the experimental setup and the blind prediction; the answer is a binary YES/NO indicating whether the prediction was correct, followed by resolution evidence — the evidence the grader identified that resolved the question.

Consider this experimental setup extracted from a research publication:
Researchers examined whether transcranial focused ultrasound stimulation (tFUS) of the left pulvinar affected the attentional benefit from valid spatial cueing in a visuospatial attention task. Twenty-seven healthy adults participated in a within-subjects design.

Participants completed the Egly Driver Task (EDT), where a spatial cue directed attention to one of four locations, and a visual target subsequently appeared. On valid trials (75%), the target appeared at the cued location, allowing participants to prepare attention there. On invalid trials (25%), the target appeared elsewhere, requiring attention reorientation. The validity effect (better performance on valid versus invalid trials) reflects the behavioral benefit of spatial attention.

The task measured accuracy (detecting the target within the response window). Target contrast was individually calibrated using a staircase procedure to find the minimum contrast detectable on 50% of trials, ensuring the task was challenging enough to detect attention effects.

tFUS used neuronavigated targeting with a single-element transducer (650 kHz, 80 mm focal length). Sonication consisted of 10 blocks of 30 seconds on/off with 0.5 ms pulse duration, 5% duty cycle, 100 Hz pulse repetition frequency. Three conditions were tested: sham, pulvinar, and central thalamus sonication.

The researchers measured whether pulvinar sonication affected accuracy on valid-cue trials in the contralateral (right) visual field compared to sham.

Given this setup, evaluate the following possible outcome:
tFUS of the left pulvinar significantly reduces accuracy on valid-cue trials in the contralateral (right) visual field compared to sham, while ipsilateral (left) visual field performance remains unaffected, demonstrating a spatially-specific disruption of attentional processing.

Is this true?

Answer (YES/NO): NO